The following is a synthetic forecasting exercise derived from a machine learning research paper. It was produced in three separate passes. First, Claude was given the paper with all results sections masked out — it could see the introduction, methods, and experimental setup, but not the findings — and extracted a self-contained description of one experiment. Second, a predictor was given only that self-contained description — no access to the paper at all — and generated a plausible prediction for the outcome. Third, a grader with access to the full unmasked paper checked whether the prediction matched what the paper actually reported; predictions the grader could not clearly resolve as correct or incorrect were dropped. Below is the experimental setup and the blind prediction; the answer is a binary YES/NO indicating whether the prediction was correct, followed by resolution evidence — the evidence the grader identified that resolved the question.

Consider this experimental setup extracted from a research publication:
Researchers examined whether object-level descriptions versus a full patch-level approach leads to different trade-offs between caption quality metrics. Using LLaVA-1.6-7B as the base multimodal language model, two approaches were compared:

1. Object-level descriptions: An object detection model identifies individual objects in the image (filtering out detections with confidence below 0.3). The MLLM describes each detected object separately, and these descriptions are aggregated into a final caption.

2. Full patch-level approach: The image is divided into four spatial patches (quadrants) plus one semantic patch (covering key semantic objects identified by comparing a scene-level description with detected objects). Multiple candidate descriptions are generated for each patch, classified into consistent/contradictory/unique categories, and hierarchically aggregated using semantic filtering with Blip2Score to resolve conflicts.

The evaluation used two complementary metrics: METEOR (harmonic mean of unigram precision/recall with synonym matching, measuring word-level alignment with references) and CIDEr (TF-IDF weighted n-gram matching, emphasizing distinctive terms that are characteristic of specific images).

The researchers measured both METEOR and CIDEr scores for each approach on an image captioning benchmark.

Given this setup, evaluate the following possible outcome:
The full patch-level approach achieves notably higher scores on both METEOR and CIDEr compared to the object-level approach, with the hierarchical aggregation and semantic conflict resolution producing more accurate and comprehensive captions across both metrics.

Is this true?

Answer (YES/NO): NO